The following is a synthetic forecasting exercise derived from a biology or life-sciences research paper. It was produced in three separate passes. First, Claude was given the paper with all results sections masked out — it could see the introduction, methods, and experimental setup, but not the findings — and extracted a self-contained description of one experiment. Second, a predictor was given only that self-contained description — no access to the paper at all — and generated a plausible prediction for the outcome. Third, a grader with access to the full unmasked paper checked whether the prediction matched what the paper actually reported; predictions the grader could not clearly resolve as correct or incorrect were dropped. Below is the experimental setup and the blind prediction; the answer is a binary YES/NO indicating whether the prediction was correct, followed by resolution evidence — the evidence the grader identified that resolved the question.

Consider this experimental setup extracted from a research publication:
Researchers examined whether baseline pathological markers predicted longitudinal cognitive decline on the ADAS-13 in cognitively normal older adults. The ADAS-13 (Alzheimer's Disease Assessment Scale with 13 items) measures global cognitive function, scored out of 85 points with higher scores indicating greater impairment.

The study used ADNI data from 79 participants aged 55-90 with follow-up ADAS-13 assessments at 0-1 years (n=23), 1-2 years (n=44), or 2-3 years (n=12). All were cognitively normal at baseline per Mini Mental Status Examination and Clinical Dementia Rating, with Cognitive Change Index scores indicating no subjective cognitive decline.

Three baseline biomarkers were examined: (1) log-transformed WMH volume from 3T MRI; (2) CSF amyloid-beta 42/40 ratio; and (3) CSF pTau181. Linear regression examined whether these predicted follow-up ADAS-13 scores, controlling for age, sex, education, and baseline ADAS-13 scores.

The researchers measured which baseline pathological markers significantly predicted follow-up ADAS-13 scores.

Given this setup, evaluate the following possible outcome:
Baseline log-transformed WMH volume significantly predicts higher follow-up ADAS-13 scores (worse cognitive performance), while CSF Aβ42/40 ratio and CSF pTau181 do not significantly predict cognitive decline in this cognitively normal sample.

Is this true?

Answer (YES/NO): YES